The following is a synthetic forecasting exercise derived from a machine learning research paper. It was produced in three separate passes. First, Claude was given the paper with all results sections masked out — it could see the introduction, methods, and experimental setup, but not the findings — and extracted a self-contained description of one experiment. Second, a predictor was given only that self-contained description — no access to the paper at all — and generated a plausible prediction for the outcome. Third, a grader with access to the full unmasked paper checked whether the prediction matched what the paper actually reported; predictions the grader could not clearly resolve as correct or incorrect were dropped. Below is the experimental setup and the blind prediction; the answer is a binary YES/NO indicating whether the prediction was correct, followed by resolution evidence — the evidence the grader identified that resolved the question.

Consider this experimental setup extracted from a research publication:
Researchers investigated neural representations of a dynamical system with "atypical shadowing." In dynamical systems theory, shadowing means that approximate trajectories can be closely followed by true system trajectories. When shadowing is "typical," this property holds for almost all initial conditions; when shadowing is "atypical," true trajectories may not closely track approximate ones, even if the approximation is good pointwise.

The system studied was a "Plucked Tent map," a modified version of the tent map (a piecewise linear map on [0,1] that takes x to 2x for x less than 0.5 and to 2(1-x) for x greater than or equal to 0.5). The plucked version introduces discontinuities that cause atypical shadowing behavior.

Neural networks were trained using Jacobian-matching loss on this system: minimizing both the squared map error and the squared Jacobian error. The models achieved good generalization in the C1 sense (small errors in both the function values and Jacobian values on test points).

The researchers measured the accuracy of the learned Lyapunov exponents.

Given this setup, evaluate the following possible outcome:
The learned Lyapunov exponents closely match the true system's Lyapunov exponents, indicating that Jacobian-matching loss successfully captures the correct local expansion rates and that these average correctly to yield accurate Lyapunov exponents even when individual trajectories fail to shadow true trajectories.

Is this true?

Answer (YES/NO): NO